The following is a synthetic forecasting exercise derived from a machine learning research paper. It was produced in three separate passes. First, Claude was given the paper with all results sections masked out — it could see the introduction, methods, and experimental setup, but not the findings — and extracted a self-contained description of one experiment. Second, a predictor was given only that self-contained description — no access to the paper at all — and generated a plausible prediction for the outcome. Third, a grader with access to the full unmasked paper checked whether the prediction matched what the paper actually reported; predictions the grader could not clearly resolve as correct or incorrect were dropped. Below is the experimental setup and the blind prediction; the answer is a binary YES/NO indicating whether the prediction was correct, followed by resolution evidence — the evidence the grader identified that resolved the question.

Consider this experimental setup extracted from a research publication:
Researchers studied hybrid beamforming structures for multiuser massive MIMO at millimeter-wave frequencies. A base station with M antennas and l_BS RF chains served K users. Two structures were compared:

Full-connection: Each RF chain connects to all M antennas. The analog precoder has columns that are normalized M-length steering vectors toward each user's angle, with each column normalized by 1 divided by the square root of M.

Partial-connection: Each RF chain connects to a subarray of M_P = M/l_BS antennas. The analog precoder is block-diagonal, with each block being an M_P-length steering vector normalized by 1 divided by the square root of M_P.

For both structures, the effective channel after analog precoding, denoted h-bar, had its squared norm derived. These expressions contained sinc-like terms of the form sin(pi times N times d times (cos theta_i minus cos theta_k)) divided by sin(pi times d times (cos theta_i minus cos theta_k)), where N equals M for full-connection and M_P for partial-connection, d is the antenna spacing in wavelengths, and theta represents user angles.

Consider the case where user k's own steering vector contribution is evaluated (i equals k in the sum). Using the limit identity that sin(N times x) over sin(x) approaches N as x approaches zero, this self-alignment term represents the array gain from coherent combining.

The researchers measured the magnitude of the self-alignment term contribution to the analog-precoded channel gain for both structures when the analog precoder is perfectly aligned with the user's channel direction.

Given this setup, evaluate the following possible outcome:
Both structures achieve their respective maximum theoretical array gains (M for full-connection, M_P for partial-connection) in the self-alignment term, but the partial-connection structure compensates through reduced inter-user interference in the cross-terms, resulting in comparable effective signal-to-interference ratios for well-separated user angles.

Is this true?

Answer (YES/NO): NO